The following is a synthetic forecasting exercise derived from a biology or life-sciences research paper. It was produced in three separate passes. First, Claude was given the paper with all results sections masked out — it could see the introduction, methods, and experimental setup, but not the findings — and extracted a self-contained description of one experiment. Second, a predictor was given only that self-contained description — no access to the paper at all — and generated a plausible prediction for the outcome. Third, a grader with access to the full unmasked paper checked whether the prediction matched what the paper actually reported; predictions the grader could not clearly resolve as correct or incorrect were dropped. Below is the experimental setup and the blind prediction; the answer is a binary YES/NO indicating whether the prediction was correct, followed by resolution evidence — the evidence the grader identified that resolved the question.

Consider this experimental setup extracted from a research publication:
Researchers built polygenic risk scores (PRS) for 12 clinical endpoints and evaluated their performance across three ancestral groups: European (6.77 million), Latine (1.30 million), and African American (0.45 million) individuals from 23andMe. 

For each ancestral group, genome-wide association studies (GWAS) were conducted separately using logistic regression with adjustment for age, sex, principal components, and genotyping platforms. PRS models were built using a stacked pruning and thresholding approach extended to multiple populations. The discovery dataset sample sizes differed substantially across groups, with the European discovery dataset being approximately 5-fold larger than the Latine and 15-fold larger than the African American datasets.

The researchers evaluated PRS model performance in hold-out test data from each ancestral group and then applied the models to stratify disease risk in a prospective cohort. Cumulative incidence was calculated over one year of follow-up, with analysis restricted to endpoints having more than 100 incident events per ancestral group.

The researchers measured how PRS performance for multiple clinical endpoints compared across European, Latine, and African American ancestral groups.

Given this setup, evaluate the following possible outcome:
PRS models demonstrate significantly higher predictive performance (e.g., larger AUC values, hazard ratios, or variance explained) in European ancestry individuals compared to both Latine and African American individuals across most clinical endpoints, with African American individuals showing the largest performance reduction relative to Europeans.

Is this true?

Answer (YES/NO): NO